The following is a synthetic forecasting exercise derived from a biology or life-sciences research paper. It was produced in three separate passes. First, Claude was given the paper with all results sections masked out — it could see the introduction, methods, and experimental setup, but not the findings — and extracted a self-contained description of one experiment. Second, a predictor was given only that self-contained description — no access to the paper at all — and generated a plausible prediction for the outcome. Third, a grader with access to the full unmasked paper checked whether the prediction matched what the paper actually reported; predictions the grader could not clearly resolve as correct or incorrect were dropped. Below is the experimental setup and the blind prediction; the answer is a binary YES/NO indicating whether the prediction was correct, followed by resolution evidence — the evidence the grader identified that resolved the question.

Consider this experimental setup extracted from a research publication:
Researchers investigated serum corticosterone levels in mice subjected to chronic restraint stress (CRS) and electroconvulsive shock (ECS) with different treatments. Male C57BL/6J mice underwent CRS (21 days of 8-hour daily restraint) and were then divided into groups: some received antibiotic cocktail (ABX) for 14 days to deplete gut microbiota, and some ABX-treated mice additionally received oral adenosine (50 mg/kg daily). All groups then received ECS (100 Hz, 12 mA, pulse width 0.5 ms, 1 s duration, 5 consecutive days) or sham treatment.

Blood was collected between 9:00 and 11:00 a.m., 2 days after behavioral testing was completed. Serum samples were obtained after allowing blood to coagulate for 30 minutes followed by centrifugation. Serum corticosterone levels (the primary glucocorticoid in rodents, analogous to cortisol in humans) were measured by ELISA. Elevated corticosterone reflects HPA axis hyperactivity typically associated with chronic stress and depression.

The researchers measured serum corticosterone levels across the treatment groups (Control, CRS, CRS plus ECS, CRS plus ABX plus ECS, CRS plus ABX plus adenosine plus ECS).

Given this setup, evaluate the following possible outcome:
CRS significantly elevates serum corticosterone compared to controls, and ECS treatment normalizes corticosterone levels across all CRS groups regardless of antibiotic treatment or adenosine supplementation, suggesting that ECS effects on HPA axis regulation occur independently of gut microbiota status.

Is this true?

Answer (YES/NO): NO